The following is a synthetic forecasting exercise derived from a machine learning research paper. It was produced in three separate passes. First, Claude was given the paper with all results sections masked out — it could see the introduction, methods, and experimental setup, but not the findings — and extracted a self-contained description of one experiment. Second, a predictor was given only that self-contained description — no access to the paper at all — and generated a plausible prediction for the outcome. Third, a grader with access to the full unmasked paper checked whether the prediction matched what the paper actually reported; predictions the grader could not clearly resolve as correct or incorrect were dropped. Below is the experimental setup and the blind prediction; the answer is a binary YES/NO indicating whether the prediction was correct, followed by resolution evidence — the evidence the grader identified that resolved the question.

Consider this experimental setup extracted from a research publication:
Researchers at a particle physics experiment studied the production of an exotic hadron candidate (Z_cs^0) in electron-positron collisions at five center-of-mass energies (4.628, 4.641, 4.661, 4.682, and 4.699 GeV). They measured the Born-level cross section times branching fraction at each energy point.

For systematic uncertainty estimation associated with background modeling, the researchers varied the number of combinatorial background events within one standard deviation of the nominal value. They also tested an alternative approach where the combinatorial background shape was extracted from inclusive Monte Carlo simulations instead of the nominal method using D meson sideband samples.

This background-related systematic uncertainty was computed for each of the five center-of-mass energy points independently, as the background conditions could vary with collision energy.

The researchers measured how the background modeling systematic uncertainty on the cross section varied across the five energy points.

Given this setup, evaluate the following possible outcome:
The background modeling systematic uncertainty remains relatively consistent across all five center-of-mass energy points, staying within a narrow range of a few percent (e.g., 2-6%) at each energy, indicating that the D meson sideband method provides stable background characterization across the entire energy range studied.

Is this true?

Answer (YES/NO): NO